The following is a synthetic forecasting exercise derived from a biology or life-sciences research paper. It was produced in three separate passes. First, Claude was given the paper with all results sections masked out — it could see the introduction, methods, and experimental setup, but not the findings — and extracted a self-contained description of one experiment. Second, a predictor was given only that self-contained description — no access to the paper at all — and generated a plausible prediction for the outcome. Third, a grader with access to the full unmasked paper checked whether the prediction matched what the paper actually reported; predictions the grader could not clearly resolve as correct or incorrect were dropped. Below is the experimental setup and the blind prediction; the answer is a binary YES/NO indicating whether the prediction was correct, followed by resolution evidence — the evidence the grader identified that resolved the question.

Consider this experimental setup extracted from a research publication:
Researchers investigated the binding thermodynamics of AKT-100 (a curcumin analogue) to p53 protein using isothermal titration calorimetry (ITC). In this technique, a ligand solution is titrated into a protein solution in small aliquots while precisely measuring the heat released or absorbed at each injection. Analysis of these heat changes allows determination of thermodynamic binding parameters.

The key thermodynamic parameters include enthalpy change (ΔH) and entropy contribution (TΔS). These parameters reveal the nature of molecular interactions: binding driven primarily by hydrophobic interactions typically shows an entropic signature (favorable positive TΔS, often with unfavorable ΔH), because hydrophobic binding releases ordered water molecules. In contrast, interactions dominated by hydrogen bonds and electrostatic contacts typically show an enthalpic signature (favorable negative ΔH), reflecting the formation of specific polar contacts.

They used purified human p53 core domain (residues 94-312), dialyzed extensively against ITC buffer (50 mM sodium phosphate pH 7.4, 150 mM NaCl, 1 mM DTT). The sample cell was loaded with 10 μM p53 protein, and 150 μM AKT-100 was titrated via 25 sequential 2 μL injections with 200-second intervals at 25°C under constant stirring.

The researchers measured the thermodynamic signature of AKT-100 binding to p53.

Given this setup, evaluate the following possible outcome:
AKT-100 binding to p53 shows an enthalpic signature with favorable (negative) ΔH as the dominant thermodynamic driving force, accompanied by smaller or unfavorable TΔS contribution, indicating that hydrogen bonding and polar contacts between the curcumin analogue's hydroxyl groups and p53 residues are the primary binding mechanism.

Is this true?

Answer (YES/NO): NO